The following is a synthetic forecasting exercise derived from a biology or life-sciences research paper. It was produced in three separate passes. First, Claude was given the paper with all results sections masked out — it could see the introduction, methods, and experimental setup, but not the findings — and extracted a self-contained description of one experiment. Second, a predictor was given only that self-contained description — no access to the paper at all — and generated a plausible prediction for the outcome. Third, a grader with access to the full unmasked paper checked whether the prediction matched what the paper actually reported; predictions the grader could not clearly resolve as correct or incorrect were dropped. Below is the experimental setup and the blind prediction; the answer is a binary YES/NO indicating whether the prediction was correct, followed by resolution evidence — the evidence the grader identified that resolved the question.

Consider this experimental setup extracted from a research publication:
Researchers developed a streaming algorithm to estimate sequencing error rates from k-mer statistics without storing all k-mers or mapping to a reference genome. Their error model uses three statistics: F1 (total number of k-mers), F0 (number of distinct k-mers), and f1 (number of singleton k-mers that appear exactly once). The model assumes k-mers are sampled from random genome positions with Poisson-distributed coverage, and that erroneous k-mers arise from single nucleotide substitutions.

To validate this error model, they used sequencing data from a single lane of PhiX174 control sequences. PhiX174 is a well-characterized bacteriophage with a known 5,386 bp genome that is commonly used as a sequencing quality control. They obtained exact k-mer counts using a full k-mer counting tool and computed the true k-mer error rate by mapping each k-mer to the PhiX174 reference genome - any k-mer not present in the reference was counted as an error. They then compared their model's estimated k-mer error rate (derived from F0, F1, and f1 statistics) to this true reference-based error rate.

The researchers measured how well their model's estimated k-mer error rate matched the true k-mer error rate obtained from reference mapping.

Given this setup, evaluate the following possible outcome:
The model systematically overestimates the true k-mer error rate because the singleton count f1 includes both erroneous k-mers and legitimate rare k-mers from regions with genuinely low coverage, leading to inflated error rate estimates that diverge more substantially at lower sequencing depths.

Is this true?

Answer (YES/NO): NO